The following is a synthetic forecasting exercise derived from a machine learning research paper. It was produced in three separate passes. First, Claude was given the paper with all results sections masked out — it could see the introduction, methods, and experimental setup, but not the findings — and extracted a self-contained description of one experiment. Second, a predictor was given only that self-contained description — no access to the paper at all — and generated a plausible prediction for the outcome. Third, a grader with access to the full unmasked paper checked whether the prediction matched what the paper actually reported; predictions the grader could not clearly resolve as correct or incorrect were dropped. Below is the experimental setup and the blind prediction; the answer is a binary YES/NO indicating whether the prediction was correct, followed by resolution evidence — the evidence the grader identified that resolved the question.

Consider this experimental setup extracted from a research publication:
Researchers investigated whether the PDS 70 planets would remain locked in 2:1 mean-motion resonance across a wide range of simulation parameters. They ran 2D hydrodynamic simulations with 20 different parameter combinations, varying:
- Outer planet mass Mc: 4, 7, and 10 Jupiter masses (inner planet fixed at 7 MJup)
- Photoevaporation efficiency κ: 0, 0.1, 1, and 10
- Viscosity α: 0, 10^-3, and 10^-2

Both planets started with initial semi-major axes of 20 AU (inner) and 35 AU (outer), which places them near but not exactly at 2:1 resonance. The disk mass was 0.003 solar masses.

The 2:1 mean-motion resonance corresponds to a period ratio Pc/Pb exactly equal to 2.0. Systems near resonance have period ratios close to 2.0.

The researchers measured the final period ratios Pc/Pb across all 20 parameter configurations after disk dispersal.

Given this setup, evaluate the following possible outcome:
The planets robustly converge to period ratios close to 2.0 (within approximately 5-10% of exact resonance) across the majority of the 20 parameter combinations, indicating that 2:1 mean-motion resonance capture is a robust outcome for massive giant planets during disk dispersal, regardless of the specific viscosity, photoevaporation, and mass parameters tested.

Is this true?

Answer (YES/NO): NO